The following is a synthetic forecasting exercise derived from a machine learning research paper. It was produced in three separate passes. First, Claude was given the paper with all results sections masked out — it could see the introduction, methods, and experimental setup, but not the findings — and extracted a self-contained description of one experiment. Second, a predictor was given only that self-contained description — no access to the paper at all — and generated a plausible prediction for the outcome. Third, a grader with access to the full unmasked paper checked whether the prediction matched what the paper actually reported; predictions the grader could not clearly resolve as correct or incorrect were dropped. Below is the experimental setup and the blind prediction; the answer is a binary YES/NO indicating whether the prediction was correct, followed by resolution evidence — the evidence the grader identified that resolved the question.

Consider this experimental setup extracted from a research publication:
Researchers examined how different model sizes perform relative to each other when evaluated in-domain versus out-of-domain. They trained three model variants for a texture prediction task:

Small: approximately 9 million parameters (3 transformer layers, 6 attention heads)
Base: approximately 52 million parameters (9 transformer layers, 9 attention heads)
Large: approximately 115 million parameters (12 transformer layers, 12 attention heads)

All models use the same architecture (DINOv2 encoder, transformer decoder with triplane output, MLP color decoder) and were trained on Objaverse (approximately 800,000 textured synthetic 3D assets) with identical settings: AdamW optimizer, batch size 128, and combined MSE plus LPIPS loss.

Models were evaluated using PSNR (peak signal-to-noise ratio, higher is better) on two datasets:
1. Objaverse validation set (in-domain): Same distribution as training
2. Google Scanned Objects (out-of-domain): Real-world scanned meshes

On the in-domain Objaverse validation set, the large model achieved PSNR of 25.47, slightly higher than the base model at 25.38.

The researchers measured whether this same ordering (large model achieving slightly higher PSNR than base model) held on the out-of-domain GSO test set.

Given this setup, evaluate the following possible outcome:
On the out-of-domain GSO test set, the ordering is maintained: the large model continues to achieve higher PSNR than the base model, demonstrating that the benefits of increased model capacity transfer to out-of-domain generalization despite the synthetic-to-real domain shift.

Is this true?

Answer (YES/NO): NO